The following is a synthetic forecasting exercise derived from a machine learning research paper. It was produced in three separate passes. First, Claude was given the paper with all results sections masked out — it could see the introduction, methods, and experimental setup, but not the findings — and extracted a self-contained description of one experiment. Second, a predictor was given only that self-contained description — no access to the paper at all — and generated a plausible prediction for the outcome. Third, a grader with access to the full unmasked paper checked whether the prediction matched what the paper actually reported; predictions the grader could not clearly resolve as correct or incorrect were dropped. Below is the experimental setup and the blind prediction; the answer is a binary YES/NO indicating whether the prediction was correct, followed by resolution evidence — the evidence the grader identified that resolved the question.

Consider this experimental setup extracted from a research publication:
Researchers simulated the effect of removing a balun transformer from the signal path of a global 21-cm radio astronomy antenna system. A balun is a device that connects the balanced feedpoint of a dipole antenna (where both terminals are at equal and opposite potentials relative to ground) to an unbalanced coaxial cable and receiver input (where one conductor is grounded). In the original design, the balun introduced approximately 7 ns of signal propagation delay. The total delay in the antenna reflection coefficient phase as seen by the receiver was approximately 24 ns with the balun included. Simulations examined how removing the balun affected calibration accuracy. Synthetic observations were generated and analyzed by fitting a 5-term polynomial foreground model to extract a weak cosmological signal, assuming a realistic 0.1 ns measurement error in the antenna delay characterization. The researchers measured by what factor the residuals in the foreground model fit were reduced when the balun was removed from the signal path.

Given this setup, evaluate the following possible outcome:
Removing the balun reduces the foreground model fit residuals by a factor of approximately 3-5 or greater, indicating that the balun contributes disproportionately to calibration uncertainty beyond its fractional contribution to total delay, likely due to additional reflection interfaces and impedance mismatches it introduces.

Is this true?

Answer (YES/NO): NO